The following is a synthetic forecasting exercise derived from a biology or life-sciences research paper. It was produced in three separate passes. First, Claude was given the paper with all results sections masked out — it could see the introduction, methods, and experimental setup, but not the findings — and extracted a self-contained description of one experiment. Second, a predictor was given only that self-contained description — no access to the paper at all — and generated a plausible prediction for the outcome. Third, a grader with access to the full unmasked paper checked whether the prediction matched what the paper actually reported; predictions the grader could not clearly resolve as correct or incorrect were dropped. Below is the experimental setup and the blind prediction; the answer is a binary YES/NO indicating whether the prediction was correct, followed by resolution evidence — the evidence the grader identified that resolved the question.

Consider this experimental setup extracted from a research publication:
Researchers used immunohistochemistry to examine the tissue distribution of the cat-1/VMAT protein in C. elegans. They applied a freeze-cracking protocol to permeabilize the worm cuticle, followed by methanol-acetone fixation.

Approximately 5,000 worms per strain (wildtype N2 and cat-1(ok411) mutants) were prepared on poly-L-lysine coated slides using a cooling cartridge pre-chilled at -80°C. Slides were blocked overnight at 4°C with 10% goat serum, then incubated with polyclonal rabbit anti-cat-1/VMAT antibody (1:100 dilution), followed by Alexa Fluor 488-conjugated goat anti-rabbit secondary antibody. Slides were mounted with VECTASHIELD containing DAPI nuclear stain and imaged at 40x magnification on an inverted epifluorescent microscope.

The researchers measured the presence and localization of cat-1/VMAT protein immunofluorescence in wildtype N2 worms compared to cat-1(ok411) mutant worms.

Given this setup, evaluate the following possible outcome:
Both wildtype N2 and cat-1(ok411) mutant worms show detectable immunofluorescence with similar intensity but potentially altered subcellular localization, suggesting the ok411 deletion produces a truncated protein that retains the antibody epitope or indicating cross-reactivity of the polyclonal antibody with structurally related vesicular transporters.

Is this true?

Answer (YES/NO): NO